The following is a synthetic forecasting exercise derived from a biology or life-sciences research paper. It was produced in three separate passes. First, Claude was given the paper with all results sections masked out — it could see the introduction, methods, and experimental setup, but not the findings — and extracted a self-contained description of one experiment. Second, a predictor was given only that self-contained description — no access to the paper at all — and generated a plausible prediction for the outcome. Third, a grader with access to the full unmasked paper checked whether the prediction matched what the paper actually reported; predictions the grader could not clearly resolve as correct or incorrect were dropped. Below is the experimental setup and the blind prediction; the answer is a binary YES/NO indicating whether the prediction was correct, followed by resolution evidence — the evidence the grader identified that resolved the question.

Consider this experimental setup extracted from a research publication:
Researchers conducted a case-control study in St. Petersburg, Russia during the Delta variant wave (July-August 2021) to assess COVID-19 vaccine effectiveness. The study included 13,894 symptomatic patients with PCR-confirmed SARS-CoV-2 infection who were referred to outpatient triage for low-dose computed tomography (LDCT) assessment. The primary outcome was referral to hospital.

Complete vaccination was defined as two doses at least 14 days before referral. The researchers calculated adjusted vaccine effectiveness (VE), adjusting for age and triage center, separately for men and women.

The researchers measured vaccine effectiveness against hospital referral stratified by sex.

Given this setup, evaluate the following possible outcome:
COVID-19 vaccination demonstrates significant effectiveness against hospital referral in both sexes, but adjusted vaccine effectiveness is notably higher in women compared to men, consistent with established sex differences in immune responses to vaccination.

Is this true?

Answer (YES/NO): YES